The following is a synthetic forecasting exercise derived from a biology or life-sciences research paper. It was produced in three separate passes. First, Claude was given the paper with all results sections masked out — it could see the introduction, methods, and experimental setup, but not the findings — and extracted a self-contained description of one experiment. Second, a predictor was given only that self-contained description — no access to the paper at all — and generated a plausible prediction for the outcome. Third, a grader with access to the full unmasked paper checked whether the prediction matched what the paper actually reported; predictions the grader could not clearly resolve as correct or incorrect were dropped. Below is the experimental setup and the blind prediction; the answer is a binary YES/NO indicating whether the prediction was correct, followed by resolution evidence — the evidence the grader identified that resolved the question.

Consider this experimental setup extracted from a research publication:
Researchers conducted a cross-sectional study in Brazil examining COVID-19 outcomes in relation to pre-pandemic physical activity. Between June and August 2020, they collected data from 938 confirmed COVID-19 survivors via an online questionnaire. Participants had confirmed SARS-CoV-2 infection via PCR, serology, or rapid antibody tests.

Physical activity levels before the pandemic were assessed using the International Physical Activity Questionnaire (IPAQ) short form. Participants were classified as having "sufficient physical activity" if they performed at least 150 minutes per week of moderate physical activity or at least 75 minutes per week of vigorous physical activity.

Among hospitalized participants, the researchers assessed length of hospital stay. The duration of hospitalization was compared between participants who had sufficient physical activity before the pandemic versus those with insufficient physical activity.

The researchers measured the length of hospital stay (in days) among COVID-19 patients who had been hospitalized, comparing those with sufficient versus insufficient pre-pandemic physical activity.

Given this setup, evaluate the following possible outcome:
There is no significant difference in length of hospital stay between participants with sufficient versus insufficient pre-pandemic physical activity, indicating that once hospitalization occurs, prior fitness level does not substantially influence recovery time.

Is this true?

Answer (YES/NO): YES